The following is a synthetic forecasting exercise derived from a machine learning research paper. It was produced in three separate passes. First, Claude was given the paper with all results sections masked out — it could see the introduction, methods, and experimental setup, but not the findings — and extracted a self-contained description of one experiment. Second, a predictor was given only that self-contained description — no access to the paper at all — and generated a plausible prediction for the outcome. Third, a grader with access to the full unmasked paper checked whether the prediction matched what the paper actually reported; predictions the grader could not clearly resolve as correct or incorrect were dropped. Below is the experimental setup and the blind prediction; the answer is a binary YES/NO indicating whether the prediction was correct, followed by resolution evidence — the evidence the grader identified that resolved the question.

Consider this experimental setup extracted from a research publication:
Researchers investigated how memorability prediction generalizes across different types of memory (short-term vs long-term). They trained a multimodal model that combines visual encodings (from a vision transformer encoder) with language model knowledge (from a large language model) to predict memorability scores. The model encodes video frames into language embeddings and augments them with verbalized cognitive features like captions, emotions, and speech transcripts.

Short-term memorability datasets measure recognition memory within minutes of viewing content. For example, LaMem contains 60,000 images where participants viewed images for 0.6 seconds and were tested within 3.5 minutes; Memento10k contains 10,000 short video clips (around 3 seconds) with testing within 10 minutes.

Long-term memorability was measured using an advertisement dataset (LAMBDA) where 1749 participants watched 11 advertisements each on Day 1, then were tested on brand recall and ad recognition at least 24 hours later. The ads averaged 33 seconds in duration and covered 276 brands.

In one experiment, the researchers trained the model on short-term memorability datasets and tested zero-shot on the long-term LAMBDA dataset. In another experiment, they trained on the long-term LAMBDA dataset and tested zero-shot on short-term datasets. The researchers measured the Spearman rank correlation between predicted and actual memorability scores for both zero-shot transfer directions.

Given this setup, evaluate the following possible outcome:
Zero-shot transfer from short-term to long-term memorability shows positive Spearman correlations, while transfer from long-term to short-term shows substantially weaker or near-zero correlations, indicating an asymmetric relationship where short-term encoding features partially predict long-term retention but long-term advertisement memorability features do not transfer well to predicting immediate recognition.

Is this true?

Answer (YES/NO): YES